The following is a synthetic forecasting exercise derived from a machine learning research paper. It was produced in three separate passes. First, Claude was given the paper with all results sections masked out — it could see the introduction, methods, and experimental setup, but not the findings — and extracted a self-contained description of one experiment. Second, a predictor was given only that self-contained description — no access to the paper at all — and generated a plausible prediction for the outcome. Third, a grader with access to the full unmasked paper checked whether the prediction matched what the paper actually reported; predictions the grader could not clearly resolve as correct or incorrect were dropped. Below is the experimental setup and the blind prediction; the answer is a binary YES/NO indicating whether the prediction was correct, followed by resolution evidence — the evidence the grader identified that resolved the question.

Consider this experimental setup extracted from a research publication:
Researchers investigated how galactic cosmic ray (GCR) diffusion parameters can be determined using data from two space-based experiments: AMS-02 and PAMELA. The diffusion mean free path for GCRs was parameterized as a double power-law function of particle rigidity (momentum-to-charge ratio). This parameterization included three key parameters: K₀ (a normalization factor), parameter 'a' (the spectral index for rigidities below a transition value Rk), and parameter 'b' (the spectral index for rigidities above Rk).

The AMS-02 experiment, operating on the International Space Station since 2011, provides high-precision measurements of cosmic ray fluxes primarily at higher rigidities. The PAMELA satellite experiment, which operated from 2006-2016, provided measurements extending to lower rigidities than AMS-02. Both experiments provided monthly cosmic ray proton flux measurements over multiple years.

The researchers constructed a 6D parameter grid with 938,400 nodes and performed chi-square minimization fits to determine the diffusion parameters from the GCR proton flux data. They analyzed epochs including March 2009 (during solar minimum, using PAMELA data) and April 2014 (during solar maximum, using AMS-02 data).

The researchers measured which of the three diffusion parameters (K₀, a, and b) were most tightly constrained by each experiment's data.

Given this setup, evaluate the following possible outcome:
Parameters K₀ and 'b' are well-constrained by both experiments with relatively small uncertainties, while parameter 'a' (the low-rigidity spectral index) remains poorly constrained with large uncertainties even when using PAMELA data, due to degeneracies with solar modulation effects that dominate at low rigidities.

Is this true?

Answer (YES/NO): NO